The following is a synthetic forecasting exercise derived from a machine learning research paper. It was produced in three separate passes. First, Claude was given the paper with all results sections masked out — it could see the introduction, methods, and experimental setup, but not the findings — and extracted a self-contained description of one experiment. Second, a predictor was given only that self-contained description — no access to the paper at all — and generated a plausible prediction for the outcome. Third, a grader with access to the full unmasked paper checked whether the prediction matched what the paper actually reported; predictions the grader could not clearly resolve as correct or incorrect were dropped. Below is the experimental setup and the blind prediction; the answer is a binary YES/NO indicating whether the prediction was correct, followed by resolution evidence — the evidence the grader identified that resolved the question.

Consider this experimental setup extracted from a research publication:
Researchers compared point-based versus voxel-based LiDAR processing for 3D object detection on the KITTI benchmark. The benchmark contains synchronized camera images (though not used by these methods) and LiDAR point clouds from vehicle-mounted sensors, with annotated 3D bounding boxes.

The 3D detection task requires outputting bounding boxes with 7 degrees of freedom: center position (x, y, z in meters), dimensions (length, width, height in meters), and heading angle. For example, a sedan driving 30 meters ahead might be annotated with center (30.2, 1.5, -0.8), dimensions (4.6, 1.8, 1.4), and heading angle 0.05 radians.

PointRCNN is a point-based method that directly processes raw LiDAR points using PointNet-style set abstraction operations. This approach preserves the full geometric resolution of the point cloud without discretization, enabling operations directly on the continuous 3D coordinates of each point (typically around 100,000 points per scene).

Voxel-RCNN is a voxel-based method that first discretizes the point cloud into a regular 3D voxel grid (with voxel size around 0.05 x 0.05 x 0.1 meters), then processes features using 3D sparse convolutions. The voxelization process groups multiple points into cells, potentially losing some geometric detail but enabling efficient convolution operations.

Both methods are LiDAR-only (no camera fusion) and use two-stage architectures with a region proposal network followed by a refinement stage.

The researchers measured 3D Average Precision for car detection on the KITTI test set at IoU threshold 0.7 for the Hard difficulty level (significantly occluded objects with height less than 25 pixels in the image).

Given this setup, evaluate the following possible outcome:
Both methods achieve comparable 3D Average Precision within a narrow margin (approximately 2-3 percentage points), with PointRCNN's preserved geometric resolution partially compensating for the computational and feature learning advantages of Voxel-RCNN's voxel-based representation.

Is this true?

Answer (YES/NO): NO